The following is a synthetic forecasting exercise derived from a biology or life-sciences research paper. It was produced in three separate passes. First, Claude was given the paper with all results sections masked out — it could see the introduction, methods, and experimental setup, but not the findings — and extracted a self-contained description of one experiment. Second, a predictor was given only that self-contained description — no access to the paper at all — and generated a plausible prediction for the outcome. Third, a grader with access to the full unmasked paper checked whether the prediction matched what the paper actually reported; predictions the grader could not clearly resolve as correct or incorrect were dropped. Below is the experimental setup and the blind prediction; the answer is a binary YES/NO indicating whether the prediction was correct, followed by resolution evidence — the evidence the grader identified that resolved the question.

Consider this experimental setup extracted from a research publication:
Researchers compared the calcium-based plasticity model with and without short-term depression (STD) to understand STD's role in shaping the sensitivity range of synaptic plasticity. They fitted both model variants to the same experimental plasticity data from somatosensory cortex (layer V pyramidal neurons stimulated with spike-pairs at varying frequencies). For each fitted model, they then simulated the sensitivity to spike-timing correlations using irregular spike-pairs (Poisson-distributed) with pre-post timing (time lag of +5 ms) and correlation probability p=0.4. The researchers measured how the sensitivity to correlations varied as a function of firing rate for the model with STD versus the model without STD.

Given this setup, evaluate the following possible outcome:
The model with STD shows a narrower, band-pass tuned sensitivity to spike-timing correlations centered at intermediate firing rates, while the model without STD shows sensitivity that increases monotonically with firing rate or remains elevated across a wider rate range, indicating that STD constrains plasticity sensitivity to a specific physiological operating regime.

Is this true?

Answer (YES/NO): NO